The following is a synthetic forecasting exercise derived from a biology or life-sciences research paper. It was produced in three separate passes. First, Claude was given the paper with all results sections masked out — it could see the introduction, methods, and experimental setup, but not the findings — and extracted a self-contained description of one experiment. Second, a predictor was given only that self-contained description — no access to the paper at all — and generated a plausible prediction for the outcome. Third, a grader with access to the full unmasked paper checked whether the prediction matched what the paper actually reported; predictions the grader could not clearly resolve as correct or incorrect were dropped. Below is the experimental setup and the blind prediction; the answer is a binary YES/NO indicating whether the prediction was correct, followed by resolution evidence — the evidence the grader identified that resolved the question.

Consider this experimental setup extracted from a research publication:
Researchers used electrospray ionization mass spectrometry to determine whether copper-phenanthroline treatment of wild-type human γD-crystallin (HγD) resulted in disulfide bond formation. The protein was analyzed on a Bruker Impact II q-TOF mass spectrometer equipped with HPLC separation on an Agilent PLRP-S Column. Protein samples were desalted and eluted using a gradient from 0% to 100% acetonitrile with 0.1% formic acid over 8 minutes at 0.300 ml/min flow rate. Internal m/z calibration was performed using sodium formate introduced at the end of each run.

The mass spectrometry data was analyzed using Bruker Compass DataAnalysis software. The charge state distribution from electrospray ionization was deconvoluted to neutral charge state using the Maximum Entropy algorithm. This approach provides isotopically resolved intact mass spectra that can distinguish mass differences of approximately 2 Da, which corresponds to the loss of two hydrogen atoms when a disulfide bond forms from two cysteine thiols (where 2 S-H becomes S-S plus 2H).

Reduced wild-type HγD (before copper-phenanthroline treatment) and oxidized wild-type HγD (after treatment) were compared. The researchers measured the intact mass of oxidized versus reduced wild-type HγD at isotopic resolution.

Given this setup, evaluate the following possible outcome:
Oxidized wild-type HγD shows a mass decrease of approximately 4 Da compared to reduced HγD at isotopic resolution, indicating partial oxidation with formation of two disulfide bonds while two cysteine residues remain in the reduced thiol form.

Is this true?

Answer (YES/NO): NO